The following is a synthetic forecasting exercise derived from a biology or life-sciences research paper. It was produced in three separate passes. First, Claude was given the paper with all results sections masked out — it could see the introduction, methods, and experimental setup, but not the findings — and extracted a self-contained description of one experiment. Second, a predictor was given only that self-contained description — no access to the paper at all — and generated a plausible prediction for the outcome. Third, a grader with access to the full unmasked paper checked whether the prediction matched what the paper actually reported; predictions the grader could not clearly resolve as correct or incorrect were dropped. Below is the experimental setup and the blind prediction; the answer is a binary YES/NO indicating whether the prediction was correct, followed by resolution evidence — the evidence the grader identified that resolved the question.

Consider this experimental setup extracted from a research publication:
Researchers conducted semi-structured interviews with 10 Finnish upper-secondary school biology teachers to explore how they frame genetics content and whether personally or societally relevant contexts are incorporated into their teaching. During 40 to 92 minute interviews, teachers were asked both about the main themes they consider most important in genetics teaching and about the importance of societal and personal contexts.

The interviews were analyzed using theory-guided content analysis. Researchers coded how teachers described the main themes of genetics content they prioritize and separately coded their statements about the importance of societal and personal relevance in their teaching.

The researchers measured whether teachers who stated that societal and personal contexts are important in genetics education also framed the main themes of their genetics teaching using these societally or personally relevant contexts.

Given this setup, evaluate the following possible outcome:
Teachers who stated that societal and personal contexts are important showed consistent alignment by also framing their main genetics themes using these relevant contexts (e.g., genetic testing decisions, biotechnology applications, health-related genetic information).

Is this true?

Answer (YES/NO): NO